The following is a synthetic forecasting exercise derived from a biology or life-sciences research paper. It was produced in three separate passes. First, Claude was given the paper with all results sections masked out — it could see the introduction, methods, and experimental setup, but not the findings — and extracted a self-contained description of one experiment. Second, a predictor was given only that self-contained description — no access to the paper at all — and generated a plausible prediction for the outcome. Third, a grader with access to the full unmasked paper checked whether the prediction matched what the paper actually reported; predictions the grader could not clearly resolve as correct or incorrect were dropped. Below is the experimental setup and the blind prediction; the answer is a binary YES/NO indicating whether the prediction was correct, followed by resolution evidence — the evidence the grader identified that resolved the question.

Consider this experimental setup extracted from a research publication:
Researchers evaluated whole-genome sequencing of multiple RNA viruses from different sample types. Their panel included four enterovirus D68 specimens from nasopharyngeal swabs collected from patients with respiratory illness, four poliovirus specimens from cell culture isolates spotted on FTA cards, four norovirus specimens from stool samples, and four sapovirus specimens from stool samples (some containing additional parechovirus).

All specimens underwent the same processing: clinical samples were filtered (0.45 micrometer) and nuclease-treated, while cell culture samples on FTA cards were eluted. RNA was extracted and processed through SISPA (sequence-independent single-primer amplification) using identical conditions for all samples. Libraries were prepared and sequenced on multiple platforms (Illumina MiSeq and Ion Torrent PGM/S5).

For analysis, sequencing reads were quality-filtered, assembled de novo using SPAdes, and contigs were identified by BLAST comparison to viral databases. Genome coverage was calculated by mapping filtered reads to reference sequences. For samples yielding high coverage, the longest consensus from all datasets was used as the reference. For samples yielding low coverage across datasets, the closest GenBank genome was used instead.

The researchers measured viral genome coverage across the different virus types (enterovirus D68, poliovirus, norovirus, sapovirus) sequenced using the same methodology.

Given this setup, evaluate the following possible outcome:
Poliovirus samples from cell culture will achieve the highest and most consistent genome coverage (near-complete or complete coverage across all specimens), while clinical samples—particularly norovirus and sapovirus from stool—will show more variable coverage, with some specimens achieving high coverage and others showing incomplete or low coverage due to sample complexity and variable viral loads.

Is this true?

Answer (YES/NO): NO